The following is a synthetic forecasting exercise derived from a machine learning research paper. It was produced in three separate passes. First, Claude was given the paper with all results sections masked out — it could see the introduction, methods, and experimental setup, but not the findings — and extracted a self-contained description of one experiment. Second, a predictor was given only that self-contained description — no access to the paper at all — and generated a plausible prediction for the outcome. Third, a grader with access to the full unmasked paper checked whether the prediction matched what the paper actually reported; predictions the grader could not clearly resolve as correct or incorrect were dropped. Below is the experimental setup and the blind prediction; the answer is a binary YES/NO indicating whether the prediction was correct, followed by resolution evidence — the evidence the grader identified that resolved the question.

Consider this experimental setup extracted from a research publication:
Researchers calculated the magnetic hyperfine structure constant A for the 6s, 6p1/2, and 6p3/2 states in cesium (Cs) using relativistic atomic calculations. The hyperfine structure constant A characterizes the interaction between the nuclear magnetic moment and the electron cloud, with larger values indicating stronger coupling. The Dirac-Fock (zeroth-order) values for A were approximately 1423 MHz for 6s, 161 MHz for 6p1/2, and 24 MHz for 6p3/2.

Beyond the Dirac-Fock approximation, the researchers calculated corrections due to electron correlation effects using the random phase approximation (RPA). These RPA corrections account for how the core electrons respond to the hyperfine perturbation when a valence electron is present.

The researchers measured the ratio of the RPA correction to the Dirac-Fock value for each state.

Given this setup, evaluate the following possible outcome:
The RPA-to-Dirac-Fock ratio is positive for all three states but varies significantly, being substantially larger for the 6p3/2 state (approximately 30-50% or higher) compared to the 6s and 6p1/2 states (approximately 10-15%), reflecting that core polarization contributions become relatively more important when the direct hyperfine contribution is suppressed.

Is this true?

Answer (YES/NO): NO